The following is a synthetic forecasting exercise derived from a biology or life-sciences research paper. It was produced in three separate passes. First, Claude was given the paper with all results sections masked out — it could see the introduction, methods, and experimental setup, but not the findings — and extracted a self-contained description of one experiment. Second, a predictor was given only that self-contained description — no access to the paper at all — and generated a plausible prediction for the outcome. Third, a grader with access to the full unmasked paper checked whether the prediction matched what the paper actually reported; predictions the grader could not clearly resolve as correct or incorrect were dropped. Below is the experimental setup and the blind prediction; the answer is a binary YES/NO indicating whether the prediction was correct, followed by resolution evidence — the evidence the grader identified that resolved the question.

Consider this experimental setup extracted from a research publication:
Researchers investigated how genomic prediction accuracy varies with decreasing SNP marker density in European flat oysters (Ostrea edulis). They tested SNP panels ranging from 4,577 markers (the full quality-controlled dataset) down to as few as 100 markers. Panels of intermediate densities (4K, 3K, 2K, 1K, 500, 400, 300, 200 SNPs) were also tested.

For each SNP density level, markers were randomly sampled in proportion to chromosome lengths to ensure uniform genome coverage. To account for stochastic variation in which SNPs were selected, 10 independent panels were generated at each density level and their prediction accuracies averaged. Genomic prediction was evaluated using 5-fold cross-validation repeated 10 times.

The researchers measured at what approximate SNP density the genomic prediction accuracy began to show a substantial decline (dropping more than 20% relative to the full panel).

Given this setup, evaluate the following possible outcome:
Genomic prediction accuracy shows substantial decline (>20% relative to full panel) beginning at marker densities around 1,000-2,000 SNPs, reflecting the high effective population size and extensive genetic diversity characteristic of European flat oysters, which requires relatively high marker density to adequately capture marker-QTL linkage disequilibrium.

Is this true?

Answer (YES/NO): NO